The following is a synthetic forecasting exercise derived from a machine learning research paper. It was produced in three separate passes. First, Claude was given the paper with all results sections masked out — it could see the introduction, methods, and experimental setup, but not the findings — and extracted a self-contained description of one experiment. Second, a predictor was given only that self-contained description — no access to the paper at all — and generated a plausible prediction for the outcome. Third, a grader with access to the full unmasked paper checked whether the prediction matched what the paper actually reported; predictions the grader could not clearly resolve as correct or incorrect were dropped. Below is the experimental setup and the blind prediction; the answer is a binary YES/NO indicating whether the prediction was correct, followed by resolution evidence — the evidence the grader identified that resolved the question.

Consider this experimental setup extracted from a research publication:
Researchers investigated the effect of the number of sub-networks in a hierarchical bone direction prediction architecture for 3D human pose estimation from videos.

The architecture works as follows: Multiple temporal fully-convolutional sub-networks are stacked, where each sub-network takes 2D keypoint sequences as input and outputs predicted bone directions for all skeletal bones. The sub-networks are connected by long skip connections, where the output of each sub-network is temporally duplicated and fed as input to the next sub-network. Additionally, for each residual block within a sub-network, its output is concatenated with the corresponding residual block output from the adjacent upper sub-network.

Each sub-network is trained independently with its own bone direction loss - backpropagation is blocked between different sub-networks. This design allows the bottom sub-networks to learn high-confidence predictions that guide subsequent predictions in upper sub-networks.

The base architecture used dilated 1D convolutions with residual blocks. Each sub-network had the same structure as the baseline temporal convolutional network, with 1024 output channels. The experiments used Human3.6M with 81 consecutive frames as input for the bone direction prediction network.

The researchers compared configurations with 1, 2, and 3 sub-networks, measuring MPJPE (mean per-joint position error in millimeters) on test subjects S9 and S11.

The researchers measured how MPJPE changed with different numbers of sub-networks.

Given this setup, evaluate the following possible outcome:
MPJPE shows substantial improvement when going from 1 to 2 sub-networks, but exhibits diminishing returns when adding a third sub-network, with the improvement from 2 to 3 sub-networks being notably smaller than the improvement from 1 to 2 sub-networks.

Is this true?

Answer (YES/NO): YES